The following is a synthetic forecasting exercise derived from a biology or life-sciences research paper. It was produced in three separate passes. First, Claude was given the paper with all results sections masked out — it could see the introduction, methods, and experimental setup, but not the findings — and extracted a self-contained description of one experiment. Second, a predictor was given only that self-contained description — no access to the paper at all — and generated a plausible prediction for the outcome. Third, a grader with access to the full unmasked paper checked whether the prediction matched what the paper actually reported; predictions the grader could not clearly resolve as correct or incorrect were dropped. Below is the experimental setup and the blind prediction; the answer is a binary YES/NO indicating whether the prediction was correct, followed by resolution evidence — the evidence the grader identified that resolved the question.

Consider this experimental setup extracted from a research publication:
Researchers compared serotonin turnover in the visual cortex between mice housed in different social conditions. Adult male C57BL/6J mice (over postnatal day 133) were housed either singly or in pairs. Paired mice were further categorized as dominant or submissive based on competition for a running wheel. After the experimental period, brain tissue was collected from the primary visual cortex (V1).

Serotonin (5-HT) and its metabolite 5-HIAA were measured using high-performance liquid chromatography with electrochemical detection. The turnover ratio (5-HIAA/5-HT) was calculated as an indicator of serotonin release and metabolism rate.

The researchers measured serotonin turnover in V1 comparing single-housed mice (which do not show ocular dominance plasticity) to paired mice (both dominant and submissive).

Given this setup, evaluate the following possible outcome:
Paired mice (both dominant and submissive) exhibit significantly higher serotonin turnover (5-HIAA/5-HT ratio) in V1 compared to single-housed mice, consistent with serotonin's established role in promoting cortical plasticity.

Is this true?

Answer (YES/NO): NO